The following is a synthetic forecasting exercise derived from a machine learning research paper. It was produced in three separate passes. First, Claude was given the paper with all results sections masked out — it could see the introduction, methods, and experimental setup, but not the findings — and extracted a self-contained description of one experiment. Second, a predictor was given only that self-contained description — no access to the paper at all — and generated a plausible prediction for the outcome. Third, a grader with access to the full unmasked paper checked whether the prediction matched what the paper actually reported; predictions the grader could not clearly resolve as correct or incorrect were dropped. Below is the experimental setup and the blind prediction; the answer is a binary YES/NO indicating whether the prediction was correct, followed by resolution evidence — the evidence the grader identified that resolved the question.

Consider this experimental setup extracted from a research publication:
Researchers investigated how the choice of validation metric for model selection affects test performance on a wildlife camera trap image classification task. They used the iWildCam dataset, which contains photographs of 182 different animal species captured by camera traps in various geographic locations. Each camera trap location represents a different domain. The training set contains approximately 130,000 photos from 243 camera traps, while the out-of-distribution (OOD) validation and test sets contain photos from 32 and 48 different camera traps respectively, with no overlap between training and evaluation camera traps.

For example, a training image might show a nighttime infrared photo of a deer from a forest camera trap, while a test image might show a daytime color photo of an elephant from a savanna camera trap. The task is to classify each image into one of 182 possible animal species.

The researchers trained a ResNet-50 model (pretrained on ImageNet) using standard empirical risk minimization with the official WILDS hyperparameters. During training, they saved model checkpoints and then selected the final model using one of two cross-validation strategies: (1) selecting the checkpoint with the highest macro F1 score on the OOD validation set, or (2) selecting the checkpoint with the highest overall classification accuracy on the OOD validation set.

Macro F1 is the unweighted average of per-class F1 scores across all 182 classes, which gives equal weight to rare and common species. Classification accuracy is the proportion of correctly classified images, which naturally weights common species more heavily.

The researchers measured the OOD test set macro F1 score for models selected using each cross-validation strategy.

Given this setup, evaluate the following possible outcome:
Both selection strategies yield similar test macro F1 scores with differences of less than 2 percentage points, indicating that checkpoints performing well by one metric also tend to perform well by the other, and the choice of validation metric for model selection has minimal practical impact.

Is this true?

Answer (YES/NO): NO